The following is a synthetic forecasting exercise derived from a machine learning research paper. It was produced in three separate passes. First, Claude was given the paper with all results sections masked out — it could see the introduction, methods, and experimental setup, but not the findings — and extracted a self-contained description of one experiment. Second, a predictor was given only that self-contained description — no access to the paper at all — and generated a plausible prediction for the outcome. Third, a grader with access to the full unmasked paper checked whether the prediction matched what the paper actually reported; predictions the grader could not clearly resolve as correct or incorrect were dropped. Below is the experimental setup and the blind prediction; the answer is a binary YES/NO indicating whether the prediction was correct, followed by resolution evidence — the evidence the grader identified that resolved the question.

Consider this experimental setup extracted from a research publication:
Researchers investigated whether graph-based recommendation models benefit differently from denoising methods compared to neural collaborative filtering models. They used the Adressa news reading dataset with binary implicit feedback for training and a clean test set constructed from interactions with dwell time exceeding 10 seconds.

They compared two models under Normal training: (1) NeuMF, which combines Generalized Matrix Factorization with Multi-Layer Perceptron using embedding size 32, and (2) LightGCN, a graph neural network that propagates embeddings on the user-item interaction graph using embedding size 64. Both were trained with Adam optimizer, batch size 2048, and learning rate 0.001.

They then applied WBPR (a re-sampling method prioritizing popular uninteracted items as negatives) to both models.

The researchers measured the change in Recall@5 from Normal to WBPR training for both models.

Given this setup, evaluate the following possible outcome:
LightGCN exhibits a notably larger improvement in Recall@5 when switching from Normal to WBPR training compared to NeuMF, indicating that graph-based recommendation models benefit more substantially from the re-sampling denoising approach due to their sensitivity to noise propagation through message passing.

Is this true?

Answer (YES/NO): YES